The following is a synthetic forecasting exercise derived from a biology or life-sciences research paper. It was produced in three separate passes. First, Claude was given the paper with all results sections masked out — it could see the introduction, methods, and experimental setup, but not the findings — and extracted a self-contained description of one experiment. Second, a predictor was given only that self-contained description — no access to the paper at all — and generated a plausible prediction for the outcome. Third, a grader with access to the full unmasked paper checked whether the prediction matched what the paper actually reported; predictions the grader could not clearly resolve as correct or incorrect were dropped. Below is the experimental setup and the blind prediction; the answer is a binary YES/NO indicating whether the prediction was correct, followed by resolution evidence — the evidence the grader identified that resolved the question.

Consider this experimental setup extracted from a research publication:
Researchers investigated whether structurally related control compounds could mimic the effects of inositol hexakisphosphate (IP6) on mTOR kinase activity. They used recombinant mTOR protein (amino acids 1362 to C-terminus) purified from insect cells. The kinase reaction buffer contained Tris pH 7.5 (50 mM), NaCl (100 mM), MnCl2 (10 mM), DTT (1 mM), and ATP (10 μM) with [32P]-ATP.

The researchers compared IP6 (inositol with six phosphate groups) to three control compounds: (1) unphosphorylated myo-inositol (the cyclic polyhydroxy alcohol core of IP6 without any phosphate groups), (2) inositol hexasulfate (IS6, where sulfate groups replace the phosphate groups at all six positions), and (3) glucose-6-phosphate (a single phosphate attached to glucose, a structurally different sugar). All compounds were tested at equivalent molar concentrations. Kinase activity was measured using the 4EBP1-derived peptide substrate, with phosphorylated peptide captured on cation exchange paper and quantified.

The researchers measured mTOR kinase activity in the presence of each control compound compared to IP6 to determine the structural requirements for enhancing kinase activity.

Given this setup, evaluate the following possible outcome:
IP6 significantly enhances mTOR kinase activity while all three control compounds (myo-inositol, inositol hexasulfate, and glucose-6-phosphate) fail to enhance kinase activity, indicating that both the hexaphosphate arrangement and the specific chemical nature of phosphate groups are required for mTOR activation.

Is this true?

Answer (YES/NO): YES